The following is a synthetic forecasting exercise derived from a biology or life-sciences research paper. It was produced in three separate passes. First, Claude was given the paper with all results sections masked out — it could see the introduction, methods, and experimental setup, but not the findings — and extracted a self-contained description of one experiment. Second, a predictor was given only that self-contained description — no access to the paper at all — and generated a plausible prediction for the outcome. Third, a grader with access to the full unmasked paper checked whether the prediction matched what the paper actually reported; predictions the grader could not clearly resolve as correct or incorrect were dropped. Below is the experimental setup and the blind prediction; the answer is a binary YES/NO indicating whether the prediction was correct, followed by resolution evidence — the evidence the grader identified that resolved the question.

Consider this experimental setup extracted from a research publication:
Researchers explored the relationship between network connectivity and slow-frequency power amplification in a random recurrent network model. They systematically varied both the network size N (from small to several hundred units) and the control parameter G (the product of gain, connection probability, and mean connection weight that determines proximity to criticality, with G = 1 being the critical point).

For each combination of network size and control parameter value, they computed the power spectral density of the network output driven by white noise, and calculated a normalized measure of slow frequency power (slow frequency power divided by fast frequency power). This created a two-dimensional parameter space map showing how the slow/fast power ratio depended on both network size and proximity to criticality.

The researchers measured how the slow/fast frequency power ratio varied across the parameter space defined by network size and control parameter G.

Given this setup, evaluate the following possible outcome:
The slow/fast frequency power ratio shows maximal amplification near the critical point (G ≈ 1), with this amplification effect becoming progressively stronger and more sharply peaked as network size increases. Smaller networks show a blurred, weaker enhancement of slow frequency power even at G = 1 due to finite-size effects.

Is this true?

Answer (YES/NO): NO